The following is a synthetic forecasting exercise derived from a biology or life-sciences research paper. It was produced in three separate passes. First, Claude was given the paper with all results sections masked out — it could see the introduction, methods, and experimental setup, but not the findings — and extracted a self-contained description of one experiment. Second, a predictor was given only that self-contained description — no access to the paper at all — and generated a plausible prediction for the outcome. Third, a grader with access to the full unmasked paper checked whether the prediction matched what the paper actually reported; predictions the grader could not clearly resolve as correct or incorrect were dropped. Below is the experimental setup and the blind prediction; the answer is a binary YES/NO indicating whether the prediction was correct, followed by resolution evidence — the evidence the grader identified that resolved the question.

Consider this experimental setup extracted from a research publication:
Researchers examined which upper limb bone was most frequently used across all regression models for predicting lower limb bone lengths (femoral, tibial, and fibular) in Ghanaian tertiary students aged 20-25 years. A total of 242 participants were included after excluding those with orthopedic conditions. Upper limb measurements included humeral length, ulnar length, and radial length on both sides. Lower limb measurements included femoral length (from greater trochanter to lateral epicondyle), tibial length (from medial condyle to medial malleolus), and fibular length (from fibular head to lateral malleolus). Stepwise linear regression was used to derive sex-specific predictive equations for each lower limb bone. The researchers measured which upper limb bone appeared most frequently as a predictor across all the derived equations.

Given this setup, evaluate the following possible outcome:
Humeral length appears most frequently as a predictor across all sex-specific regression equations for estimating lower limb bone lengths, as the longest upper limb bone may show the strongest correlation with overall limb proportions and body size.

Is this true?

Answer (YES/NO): YES